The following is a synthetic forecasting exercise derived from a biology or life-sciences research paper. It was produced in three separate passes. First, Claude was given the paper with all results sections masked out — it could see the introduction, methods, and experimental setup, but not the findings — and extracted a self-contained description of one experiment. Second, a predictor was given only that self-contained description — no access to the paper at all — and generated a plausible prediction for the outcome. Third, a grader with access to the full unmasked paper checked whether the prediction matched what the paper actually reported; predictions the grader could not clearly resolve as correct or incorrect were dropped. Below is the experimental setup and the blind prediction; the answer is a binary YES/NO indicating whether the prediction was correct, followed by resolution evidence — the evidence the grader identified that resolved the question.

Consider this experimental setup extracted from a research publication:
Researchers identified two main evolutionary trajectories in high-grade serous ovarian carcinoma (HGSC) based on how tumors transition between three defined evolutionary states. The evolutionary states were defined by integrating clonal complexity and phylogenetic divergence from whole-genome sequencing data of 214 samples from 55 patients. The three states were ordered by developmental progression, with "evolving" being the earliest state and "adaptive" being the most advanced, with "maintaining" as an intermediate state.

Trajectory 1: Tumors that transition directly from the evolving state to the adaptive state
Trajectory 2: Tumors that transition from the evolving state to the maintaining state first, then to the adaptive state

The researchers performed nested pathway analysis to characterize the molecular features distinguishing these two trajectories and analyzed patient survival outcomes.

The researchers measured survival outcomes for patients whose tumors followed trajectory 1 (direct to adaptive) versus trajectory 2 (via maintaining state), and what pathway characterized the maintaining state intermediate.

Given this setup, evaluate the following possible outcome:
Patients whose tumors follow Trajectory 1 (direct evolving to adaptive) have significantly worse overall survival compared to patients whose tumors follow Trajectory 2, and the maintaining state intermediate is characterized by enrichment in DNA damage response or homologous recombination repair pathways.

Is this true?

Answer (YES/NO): NO